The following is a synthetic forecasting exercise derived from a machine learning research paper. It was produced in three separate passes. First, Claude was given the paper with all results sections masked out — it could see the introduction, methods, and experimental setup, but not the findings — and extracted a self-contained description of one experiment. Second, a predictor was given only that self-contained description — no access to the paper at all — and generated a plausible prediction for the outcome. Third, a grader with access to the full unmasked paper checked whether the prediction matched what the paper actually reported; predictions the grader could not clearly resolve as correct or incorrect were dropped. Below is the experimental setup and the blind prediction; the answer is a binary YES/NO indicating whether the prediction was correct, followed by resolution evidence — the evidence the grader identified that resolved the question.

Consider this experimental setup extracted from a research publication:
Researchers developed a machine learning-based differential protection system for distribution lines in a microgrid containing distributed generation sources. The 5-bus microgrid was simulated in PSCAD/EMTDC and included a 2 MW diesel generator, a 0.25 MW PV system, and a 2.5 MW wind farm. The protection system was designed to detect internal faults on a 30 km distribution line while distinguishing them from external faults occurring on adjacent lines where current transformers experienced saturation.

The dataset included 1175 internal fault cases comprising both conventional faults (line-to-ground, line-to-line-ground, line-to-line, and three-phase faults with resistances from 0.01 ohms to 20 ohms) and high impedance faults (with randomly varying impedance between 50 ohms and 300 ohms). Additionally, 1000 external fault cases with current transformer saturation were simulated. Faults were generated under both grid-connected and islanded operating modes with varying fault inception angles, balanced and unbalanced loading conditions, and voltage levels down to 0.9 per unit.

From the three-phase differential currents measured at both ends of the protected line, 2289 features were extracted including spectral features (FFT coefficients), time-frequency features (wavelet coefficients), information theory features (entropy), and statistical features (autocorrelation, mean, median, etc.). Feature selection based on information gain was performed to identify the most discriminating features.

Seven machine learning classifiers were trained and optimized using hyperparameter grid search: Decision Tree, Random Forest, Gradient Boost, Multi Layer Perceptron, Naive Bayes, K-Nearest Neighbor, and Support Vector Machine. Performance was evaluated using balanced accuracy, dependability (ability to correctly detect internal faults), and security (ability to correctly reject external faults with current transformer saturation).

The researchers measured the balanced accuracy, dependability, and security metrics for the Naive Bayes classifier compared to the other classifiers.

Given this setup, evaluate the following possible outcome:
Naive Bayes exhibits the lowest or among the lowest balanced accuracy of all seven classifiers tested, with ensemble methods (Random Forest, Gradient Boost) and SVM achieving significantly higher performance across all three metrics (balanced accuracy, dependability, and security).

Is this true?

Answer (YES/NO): NO